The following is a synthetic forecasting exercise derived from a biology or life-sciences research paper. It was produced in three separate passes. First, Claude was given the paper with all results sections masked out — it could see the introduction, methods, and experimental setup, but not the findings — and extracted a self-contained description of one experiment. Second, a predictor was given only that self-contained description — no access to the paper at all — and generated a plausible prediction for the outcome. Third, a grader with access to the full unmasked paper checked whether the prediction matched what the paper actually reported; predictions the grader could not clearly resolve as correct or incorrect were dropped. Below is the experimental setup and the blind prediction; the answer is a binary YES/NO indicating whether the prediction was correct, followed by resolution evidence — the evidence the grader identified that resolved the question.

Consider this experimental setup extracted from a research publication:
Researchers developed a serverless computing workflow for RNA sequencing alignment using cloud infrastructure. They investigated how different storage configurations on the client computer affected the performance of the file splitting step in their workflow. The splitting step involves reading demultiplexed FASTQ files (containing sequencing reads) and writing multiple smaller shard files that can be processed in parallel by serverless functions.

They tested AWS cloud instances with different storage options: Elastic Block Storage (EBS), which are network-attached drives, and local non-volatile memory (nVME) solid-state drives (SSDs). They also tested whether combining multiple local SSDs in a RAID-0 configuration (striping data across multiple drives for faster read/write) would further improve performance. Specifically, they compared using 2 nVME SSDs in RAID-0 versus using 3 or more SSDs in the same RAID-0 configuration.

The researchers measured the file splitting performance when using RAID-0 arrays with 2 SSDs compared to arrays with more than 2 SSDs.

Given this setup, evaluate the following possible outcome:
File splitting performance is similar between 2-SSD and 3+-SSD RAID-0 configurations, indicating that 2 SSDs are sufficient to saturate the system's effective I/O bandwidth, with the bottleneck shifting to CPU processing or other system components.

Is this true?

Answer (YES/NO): YES